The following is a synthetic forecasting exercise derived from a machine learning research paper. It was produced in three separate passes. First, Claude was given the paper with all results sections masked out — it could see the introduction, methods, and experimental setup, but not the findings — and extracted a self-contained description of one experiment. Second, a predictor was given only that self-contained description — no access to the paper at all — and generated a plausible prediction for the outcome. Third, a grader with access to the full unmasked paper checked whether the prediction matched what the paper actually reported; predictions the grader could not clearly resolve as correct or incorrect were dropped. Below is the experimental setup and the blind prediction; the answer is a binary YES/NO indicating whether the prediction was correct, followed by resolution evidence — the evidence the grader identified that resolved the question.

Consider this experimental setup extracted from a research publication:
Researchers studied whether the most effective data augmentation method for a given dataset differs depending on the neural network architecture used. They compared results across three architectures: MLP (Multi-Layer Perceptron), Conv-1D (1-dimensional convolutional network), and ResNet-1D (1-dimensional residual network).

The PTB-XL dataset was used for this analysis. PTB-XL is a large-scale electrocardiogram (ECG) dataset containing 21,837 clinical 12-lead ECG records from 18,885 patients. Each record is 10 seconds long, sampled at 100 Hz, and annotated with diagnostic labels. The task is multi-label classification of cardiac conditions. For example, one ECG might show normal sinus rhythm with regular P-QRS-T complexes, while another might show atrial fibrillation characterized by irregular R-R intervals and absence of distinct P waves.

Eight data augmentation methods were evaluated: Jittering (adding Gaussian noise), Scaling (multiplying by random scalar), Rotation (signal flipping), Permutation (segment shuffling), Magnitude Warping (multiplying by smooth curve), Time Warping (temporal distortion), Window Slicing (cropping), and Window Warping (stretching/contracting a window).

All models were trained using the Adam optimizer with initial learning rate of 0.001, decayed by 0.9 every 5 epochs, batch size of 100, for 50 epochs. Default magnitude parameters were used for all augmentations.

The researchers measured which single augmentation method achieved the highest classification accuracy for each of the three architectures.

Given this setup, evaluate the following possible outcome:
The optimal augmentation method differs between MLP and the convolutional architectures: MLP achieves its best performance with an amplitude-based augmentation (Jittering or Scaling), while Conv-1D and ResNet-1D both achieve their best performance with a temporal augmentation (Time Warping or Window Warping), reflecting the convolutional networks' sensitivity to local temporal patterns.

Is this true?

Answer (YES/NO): NO